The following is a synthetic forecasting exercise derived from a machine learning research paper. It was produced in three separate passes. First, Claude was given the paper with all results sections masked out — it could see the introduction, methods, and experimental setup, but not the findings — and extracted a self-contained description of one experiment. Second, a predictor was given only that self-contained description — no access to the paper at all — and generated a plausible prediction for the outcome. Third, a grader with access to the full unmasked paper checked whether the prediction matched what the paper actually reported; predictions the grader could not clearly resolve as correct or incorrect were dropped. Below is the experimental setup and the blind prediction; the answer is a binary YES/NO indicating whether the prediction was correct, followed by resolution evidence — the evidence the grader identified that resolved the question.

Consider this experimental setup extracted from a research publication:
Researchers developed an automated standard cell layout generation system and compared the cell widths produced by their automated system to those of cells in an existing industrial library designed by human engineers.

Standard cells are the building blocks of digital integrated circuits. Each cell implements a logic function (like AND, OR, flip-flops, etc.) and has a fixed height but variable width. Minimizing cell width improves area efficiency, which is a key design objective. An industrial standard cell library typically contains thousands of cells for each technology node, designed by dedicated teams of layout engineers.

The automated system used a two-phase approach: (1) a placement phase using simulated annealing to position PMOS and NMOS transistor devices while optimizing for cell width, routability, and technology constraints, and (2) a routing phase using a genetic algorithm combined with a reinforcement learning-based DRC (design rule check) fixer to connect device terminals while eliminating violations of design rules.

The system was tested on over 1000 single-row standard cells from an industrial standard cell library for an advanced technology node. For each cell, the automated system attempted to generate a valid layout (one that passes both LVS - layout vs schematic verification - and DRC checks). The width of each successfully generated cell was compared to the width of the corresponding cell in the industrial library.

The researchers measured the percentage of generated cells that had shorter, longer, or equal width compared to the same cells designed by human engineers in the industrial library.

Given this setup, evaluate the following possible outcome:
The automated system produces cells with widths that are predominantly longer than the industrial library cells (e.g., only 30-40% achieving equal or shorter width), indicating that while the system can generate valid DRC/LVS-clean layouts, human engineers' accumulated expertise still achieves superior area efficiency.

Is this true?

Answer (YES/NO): NO